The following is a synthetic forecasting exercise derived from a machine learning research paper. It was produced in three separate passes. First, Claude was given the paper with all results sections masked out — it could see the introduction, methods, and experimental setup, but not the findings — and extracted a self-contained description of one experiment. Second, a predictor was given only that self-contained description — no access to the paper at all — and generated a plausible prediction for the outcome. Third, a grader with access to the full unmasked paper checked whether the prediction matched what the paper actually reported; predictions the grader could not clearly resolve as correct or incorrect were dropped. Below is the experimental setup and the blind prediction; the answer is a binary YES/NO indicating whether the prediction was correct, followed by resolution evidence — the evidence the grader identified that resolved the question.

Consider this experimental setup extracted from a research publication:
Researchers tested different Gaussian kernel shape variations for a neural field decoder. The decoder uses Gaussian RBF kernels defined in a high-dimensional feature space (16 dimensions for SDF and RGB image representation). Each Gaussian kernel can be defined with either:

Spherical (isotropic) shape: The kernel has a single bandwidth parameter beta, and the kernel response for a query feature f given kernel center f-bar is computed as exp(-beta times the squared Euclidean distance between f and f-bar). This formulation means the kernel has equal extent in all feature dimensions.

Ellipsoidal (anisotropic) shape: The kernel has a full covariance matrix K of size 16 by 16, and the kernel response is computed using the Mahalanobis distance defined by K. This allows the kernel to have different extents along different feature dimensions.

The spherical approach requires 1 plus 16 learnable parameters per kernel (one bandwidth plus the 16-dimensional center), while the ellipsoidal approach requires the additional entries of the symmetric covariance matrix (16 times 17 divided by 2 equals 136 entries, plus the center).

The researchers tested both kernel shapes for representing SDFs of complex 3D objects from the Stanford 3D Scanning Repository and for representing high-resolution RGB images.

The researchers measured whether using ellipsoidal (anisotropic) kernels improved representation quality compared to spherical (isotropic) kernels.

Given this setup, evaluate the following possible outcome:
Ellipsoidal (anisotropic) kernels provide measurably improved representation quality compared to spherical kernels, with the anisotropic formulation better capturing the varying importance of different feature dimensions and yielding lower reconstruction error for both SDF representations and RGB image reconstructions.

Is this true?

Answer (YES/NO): NO